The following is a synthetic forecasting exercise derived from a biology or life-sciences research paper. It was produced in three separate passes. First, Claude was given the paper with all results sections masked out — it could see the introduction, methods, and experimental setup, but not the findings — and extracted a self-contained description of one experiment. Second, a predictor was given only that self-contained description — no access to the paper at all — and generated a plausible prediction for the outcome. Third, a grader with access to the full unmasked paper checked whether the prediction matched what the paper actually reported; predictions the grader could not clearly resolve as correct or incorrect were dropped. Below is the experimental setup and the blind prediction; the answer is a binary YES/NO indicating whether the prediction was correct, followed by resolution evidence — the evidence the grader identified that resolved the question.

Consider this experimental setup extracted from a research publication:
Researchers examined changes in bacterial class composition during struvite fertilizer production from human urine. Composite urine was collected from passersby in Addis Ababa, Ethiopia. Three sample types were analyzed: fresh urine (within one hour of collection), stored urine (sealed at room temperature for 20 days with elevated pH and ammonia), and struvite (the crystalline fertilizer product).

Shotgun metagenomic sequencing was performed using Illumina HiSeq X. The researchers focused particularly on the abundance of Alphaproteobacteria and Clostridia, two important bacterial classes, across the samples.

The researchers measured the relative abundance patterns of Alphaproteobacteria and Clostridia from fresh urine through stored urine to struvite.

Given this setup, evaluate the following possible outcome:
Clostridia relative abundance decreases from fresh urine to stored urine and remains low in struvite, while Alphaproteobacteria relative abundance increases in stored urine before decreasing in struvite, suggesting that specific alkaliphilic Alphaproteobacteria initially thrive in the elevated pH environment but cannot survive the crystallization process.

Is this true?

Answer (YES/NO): NO